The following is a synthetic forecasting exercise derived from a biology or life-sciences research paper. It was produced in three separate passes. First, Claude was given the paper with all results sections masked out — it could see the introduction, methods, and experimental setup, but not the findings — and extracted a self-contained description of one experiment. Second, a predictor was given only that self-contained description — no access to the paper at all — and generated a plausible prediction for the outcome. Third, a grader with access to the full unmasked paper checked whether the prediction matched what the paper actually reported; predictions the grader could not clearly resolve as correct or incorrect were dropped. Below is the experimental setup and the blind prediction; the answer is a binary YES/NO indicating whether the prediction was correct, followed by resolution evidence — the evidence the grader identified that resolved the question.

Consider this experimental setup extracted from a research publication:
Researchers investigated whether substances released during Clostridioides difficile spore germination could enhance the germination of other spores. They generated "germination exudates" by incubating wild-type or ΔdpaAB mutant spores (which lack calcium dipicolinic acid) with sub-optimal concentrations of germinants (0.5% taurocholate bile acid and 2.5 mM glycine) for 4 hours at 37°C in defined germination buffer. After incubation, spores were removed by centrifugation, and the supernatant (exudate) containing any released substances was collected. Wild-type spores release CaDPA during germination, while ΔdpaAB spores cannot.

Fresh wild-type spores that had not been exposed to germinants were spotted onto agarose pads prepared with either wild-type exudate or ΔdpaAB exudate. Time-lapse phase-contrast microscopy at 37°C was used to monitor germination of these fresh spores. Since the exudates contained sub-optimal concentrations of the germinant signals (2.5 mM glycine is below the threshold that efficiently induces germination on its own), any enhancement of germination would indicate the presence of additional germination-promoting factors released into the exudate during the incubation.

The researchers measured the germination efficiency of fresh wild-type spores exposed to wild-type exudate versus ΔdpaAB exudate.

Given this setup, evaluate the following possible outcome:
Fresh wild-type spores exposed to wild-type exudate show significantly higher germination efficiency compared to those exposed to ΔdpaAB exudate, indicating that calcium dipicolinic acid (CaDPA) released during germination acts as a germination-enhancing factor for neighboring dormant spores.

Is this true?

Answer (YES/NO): YES